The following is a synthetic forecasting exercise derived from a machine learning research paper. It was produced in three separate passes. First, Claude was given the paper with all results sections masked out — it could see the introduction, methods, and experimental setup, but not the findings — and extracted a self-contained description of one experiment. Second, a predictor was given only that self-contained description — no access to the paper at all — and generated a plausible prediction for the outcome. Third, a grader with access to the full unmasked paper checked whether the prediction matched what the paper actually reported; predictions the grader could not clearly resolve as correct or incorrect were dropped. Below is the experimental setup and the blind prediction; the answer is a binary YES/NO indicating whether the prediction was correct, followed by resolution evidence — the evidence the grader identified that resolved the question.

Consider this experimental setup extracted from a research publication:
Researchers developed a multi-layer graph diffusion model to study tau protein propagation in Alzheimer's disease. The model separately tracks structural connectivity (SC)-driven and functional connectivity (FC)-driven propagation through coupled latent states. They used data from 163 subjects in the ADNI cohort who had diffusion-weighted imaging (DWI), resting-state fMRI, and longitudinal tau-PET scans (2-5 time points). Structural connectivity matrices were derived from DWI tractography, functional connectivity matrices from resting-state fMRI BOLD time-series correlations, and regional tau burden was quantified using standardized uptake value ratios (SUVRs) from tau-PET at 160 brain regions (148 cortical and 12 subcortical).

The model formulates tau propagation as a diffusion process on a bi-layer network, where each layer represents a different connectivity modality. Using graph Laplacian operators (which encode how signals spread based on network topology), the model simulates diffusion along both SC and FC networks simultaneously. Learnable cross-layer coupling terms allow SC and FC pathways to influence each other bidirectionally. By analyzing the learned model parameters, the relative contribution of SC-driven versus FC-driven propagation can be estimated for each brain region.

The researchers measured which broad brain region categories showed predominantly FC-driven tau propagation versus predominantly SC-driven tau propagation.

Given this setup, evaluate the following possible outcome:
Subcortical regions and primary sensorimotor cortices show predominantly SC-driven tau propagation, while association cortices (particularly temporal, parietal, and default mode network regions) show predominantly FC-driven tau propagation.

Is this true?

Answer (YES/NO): NO